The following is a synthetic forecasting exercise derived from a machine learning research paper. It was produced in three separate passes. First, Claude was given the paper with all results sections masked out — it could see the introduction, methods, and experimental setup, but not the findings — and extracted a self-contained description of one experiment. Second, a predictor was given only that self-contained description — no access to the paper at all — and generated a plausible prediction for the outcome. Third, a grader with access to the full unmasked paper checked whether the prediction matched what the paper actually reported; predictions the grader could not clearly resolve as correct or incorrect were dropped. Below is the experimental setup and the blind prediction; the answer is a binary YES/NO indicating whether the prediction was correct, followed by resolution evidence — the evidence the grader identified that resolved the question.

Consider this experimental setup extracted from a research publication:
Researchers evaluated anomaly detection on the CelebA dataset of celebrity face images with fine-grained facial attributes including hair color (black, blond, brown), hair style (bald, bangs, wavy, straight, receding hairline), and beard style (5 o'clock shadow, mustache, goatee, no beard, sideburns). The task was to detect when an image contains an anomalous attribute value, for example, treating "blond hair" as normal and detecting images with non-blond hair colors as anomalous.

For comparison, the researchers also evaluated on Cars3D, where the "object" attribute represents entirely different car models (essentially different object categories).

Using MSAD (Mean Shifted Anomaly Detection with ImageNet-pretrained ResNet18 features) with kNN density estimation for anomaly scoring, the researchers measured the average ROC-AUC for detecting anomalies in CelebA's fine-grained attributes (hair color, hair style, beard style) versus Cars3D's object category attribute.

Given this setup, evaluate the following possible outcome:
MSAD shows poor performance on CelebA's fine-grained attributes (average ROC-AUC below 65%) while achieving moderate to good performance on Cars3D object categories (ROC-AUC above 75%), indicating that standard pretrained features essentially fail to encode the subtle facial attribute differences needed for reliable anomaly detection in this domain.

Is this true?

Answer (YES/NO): YES